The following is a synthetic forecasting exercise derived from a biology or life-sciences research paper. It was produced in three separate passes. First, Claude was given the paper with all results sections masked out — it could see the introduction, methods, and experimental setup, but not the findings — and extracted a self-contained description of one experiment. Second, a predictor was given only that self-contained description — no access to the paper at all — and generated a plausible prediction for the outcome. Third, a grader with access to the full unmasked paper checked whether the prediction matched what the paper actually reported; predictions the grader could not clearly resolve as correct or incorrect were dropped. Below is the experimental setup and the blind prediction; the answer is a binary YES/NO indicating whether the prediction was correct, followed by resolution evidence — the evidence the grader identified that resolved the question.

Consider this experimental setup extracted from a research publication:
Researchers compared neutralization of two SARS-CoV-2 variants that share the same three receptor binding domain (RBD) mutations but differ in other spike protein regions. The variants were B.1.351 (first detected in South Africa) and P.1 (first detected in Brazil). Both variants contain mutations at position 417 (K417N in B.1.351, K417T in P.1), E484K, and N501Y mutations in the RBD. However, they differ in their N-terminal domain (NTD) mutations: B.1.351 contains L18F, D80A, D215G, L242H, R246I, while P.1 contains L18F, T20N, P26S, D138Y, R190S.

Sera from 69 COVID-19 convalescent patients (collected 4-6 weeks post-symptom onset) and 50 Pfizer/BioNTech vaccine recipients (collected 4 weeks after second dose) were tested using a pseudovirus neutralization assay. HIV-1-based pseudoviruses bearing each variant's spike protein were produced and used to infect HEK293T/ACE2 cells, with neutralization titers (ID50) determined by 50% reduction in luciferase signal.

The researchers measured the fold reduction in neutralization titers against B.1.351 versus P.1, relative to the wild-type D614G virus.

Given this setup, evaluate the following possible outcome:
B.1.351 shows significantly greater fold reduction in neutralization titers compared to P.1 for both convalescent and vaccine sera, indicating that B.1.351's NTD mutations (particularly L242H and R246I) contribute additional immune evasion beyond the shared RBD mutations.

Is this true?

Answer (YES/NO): YES